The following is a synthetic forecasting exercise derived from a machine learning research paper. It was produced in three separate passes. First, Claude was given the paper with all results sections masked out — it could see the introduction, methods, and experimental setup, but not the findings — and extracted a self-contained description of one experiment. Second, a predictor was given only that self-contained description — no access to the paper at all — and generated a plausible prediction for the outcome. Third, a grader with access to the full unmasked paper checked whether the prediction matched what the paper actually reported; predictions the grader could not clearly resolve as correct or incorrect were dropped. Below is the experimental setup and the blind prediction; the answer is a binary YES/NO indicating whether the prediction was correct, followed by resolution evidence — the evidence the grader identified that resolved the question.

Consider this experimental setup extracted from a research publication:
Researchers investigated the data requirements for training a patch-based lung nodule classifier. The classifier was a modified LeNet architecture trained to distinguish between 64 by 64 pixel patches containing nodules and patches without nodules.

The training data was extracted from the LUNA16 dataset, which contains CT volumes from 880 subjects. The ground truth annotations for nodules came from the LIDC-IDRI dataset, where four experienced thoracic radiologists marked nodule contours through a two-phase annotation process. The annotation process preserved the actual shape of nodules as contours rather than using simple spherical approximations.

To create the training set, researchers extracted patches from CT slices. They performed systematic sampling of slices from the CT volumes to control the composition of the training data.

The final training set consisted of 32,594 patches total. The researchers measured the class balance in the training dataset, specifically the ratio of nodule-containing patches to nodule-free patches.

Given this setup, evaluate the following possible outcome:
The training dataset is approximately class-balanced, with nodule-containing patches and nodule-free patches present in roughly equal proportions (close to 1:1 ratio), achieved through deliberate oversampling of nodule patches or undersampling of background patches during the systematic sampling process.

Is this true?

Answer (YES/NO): YES